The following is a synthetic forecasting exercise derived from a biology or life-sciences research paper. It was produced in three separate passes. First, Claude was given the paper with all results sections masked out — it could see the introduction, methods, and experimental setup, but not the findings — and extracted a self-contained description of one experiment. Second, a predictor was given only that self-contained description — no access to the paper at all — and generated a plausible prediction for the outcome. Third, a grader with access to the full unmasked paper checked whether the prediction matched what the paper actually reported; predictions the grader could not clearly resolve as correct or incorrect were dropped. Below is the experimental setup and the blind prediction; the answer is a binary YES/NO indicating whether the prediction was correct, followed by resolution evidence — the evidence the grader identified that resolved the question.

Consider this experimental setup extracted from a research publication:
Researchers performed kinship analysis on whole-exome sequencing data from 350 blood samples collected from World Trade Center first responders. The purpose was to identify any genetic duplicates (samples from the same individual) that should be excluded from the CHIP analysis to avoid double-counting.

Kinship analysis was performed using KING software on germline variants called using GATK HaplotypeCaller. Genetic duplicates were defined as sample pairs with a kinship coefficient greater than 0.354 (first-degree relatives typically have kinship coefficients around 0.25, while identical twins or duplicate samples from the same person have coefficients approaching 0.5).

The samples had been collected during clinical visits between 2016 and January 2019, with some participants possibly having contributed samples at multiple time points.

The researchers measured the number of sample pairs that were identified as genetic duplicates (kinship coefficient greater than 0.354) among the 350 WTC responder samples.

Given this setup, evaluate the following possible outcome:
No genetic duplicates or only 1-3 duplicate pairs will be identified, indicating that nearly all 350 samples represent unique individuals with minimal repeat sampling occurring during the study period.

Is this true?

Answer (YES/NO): YES